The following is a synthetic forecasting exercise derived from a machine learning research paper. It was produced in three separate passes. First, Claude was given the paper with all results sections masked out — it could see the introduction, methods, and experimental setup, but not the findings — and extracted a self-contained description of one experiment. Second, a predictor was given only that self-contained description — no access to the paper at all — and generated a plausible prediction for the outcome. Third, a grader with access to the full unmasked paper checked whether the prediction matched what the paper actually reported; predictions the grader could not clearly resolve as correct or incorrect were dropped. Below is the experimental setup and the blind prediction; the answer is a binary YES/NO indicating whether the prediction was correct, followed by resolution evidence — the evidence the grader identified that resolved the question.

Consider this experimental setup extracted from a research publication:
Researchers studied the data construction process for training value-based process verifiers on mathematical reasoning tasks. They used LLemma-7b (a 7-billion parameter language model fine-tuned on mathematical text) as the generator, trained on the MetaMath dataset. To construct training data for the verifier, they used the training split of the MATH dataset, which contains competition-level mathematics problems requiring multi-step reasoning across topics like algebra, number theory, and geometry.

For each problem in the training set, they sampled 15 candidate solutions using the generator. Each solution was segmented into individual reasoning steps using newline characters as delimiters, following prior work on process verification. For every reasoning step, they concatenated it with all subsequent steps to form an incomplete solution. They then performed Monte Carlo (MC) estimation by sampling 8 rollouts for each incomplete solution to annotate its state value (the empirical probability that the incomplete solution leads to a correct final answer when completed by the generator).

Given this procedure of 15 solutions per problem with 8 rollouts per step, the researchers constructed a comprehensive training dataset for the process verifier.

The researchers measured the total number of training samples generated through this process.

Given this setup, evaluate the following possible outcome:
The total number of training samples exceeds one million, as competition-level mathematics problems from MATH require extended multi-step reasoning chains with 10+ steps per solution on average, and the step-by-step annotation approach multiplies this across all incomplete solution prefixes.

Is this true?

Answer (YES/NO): NO